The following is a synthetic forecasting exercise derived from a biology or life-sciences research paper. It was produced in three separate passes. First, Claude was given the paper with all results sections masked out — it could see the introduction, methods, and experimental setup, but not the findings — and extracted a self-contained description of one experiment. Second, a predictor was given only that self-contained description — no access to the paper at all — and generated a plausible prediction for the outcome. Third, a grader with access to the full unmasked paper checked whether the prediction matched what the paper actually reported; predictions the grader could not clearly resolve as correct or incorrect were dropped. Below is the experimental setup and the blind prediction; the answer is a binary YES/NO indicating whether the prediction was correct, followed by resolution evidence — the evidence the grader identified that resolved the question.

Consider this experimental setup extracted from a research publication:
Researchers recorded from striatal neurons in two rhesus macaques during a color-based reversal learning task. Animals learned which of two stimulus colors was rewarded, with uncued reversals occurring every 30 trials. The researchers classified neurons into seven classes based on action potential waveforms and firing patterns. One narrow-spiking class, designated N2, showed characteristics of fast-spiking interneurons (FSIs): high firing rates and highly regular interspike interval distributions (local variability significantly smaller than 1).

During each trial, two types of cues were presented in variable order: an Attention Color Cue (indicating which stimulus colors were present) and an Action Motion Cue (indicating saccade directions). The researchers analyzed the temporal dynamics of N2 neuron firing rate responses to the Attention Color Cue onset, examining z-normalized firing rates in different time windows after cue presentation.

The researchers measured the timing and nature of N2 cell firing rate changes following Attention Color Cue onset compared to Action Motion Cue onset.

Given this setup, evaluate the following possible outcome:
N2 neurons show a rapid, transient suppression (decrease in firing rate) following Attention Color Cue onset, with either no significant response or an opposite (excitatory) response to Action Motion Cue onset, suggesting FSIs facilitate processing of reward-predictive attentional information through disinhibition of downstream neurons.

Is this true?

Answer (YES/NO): NO